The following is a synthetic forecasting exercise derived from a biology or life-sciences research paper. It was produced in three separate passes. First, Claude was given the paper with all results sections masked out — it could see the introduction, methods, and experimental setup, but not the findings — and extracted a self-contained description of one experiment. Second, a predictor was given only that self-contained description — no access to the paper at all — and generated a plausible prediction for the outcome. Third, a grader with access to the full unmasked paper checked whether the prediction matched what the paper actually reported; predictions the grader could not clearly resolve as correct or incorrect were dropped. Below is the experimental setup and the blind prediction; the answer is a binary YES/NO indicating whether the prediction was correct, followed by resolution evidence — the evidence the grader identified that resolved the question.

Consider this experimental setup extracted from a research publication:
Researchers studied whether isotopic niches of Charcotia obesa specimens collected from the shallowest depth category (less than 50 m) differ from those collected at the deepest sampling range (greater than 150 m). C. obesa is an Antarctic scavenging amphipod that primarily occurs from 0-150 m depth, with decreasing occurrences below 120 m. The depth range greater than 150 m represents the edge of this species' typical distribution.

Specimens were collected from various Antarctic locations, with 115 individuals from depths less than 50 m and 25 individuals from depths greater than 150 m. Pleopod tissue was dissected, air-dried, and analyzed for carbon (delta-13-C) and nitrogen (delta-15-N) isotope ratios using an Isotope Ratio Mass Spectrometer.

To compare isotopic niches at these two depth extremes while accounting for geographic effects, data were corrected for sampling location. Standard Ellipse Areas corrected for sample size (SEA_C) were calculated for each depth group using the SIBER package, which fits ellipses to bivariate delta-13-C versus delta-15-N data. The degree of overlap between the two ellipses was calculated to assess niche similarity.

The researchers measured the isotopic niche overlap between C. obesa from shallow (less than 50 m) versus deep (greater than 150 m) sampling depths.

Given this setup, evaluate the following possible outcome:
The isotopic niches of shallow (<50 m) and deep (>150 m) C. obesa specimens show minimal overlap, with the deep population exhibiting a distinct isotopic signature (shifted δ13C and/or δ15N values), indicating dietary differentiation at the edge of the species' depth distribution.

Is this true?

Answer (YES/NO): NO